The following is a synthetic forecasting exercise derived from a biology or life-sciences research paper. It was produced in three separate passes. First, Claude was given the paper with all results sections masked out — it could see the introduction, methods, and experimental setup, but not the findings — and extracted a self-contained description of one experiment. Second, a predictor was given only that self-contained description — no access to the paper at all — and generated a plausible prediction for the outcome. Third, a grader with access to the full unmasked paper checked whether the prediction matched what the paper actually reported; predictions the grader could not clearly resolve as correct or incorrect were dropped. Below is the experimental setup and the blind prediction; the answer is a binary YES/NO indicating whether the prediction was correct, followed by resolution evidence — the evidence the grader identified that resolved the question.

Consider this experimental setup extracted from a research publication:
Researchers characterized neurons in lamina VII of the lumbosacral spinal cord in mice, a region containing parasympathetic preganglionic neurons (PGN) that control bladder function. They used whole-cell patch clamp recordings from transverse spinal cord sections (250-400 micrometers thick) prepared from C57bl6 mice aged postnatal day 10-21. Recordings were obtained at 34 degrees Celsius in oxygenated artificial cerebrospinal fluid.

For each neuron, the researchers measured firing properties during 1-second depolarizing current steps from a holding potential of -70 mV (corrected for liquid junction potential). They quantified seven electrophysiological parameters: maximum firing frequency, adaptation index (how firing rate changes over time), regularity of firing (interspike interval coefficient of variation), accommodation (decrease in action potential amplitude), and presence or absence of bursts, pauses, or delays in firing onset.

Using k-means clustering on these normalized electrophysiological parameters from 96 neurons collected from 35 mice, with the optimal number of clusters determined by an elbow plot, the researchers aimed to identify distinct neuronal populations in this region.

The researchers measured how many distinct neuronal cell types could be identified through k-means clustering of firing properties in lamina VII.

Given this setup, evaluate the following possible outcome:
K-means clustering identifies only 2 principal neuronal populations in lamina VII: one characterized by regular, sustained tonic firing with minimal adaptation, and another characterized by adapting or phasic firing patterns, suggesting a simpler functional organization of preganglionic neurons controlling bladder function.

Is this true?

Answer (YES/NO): NO